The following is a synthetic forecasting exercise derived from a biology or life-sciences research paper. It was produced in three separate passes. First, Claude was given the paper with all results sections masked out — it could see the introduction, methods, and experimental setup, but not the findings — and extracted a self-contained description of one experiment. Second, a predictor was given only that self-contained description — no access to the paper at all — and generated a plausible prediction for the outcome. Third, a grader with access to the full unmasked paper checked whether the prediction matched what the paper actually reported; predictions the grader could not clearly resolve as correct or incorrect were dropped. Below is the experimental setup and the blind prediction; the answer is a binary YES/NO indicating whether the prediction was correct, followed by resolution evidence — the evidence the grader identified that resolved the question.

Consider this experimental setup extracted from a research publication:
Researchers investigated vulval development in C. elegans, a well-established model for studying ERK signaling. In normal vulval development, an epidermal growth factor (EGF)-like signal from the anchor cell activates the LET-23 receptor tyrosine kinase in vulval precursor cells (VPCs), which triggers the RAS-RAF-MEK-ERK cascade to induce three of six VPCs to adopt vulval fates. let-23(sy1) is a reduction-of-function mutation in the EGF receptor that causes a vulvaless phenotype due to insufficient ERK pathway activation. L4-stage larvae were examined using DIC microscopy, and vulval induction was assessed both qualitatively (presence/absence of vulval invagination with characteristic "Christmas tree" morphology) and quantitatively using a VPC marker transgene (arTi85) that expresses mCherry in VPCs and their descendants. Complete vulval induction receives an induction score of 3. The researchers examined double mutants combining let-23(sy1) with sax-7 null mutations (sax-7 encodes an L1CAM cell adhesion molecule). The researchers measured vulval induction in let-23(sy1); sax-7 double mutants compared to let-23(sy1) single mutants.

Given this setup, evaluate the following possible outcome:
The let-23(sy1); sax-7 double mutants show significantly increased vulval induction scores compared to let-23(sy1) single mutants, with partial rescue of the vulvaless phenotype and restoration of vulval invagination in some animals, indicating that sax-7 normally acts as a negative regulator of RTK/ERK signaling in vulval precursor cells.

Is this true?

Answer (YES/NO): YES